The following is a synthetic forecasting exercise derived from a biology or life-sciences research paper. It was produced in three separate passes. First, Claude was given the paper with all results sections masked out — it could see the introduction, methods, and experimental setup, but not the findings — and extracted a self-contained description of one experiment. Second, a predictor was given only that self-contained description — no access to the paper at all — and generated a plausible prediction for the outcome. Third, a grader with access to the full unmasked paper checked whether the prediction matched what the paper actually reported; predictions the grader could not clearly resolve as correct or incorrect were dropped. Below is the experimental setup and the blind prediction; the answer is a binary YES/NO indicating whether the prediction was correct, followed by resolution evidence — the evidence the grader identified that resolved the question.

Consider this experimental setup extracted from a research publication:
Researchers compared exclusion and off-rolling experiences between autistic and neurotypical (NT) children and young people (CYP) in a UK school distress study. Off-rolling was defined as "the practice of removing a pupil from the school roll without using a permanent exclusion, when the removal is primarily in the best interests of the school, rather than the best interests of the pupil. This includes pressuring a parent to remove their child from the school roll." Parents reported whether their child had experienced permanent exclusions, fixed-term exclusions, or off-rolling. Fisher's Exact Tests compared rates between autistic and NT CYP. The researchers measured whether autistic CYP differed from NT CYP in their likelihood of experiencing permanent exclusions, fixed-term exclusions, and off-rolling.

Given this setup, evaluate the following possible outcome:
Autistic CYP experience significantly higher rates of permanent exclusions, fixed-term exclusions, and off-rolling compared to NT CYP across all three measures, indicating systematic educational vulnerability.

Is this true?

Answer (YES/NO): YES